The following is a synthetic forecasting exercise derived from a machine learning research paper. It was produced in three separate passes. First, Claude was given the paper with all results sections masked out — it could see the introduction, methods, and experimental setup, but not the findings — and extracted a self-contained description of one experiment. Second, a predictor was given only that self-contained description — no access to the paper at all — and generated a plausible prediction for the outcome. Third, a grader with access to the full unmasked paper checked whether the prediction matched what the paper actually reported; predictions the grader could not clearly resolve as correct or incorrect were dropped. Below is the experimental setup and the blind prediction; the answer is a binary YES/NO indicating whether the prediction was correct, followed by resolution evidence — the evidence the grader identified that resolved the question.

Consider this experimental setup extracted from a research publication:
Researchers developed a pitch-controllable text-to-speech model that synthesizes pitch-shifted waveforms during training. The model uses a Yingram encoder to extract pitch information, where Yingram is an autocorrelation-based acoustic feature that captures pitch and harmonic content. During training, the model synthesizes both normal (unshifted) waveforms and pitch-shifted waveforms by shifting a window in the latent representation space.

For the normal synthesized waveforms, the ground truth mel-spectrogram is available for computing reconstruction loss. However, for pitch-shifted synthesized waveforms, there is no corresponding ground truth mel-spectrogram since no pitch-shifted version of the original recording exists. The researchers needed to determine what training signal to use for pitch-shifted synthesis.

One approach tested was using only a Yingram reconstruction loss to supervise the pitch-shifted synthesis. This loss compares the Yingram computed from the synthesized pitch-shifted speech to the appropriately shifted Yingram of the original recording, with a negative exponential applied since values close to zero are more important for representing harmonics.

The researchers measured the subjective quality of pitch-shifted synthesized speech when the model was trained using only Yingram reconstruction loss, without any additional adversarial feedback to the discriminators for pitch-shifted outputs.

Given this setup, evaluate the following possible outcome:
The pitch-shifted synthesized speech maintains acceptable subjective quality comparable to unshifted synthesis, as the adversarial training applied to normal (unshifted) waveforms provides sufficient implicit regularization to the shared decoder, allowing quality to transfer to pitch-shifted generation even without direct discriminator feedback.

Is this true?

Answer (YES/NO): NO